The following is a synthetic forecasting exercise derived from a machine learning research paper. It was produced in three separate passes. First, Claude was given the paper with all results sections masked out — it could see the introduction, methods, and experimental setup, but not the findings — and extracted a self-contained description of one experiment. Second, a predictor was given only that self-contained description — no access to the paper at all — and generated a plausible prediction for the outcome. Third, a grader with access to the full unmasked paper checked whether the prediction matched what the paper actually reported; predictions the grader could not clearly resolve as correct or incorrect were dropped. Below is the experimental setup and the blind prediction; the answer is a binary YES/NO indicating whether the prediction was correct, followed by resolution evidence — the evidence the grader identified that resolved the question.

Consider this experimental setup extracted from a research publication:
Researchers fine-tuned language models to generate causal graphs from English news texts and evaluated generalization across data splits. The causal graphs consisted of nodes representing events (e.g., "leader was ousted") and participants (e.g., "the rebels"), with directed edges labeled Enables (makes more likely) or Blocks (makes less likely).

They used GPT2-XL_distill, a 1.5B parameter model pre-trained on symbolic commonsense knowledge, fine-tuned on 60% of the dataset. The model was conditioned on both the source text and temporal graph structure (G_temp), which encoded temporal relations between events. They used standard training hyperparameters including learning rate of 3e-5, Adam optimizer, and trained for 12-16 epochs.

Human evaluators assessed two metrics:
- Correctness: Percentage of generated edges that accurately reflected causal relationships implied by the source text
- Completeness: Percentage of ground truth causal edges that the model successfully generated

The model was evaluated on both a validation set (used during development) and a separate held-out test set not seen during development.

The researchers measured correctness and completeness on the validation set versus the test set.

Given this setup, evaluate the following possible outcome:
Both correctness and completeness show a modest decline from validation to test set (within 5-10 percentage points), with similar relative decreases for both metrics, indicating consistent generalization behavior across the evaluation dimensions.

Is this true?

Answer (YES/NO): NO